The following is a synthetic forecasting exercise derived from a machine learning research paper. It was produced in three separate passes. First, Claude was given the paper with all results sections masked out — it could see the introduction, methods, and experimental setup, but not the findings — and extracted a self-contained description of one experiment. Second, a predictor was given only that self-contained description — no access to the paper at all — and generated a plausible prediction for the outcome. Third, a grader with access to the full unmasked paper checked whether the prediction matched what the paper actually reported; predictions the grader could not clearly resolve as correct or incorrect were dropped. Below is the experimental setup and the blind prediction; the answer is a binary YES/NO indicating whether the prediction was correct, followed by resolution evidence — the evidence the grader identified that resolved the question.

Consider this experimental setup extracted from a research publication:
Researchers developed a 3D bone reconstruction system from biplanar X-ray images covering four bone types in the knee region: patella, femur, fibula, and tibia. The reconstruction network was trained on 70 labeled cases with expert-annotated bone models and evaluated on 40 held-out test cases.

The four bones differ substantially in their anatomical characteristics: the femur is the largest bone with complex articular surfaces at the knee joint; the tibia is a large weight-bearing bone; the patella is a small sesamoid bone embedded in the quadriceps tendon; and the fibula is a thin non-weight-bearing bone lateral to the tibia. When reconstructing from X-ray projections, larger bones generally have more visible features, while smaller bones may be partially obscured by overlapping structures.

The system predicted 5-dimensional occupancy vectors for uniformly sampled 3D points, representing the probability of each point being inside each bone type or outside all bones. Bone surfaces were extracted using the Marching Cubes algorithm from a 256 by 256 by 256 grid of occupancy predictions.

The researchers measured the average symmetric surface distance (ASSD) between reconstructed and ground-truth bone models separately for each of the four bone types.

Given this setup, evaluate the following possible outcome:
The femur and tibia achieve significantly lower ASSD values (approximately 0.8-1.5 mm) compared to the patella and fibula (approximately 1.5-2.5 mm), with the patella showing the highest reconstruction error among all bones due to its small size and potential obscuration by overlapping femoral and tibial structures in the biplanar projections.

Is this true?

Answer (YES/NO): NO